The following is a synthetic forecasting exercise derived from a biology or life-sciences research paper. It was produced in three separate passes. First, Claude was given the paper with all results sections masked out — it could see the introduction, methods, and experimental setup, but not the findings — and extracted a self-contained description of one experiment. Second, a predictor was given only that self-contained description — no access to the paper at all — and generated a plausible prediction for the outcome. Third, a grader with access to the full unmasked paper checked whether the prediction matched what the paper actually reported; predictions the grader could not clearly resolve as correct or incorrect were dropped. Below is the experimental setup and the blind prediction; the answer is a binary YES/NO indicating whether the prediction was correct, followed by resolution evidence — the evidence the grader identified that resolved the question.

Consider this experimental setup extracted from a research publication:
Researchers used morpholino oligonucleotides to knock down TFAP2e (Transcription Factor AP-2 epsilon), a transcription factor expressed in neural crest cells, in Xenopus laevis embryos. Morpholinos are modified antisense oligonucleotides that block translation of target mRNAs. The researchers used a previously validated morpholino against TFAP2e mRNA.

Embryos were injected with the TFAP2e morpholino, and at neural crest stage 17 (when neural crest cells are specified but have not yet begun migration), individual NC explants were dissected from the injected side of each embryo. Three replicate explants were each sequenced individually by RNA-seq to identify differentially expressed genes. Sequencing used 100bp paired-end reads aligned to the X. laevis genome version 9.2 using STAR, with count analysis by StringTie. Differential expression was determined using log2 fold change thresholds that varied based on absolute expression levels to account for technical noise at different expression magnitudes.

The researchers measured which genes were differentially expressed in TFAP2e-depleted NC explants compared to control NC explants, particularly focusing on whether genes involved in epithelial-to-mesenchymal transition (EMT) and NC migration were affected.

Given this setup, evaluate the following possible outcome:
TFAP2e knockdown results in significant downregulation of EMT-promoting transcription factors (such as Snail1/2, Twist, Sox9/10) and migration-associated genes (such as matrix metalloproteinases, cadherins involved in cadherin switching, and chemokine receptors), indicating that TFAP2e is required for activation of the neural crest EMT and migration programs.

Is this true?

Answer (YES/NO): NO